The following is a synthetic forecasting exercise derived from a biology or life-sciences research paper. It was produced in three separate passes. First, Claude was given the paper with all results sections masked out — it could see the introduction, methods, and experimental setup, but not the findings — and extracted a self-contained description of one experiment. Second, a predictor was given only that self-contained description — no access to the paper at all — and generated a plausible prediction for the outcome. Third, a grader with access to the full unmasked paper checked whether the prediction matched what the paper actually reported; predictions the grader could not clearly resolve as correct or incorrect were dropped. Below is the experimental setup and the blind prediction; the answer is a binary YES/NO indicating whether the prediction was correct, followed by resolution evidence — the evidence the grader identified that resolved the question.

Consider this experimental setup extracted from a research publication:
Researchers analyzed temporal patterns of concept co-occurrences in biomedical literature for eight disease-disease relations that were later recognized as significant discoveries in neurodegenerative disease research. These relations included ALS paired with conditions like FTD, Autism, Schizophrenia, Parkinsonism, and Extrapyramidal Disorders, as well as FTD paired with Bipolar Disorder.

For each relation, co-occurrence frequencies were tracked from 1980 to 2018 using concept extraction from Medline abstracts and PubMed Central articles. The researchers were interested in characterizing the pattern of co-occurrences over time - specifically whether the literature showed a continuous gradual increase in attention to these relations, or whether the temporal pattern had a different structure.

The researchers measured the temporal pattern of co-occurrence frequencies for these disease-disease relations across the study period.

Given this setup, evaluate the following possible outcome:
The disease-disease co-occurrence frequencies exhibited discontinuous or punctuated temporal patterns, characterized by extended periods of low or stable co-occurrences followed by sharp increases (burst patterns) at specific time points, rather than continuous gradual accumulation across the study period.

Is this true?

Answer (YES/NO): YES